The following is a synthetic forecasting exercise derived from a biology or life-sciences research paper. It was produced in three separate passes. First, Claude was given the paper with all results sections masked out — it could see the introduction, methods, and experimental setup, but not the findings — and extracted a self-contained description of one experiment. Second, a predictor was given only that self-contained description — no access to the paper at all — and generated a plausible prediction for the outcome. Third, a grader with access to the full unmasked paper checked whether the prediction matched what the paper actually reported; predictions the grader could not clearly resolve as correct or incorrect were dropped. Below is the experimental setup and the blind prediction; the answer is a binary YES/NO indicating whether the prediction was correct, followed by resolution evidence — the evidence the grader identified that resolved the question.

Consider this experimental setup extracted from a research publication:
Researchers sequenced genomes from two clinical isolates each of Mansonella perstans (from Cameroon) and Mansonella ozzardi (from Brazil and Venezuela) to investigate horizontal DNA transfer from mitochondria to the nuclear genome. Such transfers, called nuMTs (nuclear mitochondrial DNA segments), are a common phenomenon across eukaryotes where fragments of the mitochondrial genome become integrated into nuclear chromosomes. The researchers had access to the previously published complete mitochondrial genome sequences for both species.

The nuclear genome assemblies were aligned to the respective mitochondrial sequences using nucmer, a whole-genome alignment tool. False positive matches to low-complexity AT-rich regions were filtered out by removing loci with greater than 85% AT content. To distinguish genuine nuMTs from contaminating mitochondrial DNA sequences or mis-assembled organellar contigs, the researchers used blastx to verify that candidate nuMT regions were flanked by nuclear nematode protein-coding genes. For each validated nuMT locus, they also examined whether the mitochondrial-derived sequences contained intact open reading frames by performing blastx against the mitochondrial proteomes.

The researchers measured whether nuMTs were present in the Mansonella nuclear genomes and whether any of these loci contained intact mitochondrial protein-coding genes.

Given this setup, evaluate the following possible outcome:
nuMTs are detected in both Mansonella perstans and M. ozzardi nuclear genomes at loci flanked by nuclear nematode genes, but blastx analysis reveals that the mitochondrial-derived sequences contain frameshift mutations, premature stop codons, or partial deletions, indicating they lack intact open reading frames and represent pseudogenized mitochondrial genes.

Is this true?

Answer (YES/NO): NO